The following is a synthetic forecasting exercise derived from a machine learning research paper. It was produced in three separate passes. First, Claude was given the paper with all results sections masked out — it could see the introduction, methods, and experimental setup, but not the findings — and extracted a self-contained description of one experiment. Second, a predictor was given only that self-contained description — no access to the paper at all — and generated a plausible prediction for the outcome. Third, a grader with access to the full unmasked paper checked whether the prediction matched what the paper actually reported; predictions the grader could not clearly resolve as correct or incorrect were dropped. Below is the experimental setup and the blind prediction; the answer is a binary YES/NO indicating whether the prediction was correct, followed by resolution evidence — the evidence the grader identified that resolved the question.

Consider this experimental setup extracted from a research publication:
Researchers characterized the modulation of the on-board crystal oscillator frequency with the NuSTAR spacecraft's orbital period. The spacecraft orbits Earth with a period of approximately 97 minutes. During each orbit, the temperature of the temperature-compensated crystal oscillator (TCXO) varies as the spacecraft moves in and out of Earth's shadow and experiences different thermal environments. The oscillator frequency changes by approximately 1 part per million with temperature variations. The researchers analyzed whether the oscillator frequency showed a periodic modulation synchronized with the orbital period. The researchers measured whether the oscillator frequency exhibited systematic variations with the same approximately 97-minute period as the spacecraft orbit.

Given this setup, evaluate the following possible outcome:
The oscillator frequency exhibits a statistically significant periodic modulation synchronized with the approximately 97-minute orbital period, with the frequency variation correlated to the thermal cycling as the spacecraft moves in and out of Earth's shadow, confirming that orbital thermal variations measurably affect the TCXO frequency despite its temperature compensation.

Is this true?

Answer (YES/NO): YES